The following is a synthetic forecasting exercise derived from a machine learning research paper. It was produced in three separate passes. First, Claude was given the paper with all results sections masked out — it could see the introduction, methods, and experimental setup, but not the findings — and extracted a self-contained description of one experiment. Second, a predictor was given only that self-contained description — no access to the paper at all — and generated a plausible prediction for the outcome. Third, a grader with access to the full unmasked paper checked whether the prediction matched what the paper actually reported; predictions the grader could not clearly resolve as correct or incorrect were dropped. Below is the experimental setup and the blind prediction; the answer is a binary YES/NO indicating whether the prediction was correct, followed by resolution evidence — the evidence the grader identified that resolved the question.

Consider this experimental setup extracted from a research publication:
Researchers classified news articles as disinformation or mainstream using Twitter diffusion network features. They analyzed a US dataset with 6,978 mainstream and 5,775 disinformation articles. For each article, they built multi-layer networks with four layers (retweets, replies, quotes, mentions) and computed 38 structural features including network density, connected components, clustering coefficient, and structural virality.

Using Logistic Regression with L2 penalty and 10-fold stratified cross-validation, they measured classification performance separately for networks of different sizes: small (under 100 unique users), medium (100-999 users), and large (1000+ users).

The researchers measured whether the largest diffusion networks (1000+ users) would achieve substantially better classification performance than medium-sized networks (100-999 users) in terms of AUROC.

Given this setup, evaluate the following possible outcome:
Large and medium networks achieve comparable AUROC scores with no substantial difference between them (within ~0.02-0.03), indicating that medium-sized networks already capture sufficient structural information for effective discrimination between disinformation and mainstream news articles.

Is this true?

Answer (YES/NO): YES